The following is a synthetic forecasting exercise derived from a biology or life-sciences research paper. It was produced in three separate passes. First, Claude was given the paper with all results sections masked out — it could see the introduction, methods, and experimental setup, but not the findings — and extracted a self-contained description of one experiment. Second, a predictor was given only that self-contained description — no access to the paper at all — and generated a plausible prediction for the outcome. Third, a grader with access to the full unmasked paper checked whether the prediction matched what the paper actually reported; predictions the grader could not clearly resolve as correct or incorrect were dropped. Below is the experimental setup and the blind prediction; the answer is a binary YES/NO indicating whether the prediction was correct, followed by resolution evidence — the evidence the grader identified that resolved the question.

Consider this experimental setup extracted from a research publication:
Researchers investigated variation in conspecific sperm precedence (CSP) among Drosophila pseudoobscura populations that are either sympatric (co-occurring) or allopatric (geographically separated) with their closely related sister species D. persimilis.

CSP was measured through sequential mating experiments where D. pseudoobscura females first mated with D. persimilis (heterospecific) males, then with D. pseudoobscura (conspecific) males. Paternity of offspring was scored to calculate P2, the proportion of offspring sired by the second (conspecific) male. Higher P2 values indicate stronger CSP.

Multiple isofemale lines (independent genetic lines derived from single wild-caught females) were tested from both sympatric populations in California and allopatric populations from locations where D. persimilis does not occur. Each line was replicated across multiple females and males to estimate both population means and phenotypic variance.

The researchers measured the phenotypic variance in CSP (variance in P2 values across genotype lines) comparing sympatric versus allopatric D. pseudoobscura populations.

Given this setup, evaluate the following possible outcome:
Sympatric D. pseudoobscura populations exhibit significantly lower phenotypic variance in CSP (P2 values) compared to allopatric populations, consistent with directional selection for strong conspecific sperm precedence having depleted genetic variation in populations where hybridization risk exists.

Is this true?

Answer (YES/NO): YES